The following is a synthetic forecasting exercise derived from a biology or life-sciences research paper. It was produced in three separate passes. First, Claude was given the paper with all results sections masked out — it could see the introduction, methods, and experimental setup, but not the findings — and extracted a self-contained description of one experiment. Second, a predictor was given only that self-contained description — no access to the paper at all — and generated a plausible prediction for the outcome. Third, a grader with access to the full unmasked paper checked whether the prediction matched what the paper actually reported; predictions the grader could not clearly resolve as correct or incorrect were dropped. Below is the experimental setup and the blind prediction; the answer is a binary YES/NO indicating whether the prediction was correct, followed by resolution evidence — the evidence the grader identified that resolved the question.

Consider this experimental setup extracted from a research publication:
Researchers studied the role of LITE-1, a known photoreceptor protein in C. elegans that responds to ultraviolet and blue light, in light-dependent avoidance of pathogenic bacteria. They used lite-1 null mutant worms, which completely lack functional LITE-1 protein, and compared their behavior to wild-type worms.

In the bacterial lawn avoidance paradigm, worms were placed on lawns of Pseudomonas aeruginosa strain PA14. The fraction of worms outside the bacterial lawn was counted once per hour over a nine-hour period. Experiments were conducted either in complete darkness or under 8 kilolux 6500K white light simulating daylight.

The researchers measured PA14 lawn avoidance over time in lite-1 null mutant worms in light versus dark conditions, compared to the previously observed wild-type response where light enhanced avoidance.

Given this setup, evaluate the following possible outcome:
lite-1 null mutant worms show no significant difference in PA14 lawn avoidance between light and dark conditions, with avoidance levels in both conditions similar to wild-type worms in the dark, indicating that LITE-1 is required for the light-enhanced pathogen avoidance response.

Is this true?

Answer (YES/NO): YES